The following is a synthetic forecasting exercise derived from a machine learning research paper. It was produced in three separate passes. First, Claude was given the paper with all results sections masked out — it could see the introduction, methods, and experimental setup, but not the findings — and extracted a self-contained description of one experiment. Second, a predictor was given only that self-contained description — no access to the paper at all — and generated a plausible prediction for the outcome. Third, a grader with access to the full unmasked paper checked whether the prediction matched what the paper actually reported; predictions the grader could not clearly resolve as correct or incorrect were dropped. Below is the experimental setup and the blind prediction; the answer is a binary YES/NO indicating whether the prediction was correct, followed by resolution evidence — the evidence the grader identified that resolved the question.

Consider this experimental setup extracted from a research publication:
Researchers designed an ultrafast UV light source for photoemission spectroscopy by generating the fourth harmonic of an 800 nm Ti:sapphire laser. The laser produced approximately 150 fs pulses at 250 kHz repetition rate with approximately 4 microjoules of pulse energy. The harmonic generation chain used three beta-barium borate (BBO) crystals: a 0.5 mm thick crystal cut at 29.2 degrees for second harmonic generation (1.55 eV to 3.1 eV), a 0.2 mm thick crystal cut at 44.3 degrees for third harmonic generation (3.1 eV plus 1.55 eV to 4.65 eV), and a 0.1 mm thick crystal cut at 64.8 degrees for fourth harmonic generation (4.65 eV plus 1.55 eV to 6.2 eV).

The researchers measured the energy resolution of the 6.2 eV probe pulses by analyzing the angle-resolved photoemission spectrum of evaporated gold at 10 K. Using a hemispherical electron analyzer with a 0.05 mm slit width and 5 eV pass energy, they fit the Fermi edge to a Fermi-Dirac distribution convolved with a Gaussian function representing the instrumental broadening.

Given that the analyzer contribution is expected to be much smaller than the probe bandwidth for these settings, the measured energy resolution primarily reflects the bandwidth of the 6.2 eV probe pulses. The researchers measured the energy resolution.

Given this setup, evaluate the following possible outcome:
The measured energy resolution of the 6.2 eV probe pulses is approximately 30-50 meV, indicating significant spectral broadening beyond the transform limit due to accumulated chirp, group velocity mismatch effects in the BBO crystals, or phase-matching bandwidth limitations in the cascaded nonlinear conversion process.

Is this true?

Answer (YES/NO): NO